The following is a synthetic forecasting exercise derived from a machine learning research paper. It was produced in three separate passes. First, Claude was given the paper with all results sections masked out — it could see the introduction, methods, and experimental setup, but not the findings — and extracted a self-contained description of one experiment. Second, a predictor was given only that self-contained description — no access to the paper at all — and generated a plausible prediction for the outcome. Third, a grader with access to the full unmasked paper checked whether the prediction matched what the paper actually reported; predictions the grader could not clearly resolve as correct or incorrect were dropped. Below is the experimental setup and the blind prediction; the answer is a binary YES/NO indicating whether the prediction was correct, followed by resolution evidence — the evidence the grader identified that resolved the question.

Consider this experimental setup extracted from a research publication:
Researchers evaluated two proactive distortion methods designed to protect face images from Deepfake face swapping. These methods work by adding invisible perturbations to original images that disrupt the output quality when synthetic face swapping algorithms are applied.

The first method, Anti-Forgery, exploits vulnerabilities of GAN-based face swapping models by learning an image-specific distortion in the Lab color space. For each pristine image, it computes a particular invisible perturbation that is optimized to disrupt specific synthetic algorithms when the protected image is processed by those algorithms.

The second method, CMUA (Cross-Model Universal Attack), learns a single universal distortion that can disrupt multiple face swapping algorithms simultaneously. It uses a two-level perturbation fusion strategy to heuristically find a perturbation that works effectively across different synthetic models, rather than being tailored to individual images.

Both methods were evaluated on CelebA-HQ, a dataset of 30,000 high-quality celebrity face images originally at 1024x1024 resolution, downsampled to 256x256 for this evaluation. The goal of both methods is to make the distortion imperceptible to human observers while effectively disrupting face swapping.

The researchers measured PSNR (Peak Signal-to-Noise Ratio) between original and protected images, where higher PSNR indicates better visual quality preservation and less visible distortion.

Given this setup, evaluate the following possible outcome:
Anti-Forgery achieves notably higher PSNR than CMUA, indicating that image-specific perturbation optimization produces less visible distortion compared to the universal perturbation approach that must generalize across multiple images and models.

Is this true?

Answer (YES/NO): NO